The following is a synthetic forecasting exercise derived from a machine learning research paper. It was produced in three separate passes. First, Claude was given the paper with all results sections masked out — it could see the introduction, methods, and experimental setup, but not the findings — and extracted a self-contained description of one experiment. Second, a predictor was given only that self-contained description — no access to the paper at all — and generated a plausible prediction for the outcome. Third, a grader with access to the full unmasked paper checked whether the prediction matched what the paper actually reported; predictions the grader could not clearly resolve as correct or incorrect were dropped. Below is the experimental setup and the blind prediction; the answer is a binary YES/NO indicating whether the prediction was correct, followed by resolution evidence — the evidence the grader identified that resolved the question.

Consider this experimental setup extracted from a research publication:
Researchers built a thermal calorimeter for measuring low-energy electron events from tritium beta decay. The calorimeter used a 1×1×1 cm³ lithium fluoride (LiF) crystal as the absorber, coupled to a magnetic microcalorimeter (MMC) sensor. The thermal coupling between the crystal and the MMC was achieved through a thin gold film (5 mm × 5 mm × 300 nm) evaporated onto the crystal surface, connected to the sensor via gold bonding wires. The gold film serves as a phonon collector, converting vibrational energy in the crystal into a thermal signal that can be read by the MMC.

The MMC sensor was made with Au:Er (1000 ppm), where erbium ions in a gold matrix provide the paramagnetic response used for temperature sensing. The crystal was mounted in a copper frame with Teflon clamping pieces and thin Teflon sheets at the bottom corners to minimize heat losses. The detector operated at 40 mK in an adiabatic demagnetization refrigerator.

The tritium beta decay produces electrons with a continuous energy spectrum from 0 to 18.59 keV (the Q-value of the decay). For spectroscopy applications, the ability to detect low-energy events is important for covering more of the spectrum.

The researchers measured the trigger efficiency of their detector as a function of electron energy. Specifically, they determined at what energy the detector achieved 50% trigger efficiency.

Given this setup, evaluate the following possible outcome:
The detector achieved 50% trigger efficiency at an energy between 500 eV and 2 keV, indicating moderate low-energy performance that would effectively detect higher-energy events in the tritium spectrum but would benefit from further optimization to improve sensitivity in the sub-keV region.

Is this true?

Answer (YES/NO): YES